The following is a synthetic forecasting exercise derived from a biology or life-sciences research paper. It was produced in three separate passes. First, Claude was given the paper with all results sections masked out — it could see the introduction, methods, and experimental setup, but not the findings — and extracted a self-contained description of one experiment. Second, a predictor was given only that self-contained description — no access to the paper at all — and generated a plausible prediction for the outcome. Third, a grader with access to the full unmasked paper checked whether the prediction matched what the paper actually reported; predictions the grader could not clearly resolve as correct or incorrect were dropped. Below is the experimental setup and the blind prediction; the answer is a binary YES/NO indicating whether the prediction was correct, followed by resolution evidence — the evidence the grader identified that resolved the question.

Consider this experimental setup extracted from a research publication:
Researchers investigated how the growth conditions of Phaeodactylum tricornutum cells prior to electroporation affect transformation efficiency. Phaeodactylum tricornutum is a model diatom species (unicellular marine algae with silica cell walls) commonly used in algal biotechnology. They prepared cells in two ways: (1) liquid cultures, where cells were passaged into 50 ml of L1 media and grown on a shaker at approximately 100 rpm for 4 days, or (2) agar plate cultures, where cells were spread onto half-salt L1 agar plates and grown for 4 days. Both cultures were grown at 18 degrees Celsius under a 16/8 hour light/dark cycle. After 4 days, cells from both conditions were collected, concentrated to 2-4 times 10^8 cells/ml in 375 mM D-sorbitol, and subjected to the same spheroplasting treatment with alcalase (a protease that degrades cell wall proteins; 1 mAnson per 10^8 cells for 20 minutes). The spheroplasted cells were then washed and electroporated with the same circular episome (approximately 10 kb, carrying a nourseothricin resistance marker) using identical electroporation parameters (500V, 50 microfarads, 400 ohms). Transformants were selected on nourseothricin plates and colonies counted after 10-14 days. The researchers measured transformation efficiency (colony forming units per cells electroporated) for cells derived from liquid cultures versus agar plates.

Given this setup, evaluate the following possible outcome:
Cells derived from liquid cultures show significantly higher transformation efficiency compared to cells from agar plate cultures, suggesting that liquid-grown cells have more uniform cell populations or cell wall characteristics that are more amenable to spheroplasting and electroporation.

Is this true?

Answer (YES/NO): NO